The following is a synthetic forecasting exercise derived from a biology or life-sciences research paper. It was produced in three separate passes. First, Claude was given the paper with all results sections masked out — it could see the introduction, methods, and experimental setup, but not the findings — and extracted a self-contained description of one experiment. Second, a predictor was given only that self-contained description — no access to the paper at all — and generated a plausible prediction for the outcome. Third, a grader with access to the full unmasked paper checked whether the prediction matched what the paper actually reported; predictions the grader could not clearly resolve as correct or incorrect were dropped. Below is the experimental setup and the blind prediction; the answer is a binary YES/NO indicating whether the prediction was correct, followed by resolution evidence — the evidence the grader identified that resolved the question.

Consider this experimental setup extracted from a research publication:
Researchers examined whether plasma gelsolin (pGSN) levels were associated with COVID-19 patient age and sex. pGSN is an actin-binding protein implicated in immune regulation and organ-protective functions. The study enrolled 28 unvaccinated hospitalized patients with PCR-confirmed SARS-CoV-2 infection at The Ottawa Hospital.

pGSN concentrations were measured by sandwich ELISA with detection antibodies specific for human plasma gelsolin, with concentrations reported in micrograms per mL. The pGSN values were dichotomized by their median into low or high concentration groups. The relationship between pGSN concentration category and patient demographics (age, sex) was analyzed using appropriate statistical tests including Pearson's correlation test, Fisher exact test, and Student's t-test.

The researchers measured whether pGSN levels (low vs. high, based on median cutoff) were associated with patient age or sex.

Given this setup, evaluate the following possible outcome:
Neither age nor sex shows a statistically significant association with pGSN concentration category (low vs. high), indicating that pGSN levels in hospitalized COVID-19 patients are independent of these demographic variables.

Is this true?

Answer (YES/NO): YES